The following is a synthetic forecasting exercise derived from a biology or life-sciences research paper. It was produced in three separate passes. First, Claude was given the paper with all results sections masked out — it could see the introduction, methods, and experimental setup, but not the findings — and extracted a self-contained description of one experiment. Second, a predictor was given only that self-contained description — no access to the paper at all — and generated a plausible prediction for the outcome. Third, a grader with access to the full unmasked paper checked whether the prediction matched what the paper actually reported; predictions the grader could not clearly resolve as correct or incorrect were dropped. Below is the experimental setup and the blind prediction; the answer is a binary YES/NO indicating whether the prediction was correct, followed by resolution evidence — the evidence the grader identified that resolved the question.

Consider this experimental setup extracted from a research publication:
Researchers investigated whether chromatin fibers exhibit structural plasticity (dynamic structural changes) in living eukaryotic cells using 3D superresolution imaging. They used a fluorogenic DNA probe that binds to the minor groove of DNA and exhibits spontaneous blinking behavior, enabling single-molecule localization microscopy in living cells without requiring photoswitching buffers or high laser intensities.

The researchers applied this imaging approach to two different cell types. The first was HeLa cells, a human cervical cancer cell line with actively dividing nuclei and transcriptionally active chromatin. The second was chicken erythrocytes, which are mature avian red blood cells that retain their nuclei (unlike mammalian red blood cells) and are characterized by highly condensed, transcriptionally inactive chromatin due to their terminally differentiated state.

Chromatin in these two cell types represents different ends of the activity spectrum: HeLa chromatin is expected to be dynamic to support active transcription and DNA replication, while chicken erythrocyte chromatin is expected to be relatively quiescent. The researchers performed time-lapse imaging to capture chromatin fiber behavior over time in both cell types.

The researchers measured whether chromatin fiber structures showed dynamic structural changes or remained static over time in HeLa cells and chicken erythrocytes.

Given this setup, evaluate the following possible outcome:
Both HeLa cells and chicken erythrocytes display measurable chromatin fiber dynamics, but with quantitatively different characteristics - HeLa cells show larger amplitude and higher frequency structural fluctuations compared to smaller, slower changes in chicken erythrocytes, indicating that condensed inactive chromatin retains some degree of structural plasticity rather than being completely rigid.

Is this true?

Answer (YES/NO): NO